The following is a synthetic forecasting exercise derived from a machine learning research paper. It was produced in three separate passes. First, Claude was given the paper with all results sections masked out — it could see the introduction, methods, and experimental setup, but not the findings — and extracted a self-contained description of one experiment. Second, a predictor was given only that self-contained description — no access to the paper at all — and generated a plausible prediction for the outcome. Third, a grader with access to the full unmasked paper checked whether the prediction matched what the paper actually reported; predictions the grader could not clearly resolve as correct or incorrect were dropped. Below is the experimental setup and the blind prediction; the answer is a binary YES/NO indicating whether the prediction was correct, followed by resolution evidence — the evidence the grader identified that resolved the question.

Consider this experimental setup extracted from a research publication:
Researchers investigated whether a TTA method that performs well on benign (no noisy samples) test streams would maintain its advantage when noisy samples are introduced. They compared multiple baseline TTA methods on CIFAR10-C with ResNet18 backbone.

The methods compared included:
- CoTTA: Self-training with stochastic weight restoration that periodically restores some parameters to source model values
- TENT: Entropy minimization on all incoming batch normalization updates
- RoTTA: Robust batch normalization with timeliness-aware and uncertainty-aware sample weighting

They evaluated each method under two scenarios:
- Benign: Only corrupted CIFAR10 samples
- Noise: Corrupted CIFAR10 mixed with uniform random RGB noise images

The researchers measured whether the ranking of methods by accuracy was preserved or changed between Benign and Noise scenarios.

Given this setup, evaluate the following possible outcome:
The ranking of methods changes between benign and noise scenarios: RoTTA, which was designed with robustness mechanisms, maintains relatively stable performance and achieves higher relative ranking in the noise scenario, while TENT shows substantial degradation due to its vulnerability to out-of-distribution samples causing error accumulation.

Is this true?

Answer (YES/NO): YES